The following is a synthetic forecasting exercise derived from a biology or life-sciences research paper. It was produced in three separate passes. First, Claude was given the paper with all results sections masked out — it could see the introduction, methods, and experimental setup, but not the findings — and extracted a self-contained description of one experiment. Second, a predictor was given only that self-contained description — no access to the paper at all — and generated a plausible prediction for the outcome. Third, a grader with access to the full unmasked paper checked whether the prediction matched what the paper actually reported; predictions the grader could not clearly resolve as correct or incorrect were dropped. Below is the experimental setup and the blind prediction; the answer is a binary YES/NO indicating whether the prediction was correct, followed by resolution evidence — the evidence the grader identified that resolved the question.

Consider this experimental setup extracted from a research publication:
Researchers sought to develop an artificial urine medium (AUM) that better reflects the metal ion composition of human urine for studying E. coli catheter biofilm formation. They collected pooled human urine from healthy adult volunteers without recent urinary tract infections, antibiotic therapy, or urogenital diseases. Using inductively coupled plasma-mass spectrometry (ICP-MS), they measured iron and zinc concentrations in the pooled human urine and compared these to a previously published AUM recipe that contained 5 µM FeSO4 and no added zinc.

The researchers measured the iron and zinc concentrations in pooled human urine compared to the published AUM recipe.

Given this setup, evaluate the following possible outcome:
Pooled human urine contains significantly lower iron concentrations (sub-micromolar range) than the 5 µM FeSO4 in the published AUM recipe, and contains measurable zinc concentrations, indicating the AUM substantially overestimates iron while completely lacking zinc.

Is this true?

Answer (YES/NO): YES